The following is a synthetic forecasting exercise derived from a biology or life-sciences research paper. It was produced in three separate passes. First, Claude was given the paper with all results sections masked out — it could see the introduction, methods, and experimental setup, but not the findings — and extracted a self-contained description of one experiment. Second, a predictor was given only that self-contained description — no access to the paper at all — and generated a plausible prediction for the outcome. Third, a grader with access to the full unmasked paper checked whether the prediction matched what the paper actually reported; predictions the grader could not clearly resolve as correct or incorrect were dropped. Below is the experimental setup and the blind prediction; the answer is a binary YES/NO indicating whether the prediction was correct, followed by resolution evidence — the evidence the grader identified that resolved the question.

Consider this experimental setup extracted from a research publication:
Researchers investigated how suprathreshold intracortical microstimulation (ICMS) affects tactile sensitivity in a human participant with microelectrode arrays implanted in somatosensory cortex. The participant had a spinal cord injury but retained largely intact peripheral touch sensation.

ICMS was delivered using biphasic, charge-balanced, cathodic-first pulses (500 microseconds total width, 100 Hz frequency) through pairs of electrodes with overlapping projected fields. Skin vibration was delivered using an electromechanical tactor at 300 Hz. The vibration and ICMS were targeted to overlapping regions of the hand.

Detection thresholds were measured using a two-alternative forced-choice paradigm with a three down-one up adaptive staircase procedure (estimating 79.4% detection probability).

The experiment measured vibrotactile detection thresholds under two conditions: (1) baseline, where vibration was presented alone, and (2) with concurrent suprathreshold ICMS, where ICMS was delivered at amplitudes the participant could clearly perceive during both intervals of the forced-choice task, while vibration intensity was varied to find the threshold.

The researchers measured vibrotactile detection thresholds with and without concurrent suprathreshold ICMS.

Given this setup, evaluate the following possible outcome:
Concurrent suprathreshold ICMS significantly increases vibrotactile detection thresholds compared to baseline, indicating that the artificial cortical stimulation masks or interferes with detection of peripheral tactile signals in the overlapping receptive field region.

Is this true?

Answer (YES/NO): NO